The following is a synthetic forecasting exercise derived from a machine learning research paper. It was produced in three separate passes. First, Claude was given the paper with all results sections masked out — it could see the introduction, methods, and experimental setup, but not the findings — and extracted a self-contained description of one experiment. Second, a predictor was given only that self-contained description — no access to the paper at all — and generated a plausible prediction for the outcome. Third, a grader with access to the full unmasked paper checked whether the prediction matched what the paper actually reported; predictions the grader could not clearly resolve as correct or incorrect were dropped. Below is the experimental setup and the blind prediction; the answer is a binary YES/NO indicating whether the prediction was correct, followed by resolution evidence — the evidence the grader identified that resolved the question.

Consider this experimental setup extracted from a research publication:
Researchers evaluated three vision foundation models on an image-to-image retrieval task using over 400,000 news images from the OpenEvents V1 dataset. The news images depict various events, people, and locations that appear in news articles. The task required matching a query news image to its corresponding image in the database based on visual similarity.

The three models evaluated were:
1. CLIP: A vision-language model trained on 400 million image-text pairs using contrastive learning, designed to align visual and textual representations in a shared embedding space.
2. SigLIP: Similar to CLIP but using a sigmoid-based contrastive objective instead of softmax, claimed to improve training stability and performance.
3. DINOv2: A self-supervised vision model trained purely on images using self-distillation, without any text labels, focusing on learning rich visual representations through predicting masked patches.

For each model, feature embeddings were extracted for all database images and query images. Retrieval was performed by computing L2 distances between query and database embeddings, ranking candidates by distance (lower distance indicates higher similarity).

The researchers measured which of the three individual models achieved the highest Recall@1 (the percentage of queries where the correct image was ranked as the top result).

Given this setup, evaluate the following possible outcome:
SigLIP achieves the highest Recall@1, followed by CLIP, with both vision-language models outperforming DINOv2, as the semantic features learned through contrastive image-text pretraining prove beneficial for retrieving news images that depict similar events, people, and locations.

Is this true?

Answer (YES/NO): NO